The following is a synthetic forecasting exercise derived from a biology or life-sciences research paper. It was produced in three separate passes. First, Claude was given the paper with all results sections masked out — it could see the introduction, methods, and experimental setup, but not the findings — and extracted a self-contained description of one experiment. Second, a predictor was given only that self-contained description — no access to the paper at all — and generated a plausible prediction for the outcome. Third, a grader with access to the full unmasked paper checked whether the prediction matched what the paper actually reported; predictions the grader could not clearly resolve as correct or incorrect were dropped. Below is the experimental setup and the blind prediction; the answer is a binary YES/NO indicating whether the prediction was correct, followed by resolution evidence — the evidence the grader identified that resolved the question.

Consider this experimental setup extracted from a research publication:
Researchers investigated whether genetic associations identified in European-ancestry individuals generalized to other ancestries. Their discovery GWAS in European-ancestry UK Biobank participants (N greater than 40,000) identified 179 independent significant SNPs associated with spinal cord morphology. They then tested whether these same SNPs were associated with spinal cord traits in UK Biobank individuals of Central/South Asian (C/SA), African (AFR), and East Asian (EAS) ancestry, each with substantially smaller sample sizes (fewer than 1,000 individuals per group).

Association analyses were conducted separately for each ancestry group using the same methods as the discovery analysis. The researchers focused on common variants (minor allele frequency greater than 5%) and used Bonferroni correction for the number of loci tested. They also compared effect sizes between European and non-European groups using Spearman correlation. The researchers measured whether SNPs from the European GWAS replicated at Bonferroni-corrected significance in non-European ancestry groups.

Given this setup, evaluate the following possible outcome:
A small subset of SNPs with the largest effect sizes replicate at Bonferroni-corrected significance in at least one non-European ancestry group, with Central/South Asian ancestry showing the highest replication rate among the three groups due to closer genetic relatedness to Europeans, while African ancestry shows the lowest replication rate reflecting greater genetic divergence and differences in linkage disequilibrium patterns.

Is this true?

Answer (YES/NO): NO